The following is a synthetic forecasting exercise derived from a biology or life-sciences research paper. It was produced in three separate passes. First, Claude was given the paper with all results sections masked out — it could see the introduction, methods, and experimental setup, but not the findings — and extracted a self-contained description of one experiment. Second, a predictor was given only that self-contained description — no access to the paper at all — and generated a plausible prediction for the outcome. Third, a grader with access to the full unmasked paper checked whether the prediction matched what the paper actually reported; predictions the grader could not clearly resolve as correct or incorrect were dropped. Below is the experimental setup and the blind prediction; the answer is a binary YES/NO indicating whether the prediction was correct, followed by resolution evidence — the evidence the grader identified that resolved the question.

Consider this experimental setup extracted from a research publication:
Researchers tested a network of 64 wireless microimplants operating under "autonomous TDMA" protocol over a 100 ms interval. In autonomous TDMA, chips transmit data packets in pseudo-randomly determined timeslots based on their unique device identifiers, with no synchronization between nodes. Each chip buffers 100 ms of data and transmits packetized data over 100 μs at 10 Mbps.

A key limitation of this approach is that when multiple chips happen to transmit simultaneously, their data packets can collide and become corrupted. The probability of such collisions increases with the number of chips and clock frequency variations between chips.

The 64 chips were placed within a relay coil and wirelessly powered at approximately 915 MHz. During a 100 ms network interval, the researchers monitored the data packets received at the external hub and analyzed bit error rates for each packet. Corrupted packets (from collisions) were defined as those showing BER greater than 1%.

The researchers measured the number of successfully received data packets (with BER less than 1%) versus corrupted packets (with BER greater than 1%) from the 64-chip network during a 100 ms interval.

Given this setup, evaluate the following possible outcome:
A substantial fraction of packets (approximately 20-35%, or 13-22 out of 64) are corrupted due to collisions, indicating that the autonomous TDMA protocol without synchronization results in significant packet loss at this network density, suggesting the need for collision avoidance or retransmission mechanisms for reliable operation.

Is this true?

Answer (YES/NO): NO